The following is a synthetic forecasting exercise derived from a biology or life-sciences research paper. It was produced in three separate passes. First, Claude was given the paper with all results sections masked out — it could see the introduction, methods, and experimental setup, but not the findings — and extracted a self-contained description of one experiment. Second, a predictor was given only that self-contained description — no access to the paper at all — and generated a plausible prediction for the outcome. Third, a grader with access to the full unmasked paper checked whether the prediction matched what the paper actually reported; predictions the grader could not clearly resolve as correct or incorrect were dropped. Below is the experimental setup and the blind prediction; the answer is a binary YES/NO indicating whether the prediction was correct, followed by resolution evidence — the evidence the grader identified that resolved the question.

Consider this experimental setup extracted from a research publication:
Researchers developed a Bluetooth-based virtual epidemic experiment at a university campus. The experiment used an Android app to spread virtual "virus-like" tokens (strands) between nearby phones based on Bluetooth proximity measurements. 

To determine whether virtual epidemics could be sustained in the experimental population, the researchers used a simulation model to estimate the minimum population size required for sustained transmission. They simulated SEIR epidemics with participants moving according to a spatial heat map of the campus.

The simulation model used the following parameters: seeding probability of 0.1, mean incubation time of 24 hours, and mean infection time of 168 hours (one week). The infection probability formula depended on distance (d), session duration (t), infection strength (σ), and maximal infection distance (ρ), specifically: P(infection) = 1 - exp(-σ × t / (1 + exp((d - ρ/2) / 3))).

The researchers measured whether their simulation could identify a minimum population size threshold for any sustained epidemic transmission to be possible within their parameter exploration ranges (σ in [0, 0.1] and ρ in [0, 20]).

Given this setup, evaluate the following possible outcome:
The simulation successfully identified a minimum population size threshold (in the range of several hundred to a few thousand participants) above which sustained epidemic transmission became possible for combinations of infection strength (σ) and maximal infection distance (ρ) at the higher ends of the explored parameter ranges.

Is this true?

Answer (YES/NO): NO